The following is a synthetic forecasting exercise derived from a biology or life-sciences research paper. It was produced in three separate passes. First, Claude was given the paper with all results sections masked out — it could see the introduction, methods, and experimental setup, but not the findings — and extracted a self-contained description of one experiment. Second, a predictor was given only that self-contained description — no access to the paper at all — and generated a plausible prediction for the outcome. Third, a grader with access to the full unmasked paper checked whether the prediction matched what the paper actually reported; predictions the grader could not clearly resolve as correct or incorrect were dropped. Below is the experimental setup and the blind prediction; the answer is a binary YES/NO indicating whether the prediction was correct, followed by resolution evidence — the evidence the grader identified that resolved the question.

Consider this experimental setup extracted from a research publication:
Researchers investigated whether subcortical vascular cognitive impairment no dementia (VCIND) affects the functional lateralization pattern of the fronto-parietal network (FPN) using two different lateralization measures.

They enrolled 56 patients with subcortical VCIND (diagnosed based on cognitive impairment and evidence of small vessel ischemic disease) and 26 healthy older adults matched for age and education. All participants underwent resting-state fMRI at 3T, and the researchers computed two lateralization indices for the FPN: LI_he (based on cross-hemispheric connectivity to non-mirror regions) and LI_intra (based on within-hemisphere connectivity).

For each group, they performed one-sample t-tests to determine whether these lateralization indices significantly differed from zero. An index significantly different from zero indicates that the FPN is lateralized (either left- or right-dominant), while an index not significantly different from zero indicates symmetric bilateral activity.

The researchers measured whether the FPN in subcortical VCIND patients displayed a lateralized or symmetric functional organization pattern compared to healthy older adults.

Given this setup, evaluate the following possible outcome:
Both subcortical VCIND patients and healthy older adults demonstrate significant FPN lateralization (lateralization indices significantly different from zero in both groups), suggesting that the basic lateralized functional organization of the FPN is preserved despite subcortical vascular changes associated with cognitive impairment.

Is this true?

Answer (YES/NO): YES